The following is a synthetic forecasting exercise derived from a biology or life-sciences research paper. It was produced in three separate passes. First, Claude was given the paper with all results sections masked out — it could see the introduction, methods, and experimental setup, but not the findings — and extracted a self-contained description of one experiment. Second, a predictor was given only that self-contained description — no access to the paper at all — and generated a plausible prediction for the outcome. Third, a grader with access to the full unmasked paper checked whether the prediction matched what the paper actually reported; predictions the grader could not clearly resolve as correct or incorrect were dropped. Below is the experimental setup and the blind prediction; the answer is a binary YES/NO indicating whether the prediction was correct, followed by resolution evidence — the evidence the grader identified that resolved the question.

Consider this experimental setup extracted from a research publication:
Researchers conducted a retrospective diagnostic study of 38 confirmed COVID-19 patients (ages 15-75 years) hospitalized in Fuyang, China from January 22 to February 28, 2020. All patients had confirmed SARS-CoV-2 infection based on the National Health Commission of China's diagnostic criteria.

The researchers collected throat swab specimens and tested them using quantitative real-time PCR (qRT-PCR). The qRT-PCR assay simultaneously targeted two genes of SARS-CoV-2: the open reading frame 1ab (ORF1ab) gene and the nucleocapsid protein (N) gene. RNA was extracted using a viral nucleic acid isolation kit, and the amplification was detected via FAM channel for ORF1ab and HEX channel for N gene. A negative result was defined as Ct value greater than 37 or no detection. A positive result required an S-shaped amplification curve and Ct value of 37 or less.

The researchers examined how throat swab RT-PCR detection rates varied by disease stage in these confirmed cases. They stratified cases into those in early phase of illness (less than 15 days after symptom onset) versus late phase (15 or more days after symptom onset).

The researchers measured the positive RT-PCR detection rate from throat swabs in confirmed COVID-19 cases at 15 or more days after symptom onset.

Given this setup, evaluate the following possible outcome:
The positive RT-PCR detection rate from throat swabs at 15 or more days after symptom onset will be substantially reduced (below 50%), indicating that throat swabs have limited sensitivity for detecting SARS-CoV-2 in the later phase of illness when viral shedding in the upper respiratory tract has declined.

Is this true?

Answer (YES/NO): YES